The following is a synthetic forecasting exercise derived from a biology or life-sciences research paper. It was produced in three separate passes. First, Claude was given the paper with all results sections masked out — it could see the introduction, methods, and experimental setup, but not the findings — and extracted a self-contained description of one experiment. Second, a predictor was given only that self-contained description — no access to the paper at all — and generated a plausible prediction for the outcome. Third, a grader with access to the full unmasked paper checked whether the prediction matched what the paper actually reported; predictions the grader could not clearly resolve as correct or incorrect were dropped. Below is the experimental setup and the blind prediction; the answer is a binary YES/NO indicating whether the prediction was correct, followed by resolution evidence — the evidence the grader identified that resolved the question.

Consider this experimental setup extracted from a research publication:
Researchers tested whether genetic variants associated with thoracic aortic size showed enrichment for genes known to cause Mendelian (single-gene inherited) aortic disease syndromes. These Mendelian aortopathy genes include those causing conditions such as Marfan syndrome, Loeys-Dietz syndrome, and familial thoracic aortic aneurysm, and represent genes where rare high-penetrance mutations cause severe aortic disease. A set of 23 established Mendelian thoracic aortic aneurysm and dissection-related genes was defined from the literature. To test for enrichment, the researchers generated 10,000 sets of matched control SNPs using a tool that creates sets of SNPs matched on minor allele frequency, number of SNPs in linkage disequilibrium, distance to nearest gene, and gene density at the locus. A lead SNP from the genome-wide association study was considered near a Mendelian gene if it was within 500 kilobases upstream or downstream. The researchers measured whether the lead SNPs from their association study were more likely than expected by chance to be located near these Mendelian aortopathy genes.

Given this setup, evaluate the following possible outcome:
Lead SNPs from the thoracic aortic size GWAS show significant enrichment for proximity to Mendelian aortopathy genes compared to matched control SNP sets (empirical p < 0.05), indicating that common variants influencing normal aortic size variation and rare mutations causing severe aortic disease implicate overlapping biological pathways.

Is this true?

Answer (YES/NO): NO